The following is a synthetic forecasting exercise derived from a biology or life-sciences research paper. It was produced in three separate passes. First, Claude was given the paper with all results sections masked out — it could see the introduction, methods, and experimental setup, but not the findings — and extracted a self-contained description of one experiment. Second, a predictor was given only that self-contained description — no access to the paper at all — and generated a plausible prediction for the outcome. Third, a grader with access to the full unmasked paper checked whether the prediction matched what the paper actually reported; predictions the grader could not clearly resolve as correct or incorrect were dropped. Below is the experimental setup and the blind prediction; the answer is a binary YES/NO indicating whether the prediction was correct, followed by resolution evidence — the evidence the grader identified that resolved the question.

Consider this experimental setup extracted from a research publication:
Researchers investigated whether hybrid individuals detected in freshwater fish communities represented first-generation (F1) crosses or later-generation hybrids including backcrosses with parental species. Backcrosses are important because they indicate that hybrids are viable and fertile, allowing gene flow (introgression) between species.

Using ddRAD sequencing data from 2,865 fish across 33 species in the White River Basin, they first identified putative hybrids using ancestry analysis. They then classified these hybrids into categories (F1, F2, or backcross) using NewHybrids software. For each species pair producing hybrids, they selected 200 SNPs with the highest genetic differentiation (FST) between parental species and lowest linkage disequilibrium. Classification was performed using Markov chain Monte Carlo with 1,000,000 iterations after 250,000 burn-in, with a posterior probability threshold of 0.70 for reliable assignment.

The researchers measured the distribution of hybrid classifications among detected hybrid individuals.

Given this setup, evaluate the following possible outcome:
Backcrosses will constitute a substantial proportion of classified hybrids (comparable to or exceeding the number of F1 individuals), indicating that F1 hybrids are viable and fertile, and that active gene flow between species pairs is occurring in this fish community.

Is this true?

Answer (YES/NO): YES